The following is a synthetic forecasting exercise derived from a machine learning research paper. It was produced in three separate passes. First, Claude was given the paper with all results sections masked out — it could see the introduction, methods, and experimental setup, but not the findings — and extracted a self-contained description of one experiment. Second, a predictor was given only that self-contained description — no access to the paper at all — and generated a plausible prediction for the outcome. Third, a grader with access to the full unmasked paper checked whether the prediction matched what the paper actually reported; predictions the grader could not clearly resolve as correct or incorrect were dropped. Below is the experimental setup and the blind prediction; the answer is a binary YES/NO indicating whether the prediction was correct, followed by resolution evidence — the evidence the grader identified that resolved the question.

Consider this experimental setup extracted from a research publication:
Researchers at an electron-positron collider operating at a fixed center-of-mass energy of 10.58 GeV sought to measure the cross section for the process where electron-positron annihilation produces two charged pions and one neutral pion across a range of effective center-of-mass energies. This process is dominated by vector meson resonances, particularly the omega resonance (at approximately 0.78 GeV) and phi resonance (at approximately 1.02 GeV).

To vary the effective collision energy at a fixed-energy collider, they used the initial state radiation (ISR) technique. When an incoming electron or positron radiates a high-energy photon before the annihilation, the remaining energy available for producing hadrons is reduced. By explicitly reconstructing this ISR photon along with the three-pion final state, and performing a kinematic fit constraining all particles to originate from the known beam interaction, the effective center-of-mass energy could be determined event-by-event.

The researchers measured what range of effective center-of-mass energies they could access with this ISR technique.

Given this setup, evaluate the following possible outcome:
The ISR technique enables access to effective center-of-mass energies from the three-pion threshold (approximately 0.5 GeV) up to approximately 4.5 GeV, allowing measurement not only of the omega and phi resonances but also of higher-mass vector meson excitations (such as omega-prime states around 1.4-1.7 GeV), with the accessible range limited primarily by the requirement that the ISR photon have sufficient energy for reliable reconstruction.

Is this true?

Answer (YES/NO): NO